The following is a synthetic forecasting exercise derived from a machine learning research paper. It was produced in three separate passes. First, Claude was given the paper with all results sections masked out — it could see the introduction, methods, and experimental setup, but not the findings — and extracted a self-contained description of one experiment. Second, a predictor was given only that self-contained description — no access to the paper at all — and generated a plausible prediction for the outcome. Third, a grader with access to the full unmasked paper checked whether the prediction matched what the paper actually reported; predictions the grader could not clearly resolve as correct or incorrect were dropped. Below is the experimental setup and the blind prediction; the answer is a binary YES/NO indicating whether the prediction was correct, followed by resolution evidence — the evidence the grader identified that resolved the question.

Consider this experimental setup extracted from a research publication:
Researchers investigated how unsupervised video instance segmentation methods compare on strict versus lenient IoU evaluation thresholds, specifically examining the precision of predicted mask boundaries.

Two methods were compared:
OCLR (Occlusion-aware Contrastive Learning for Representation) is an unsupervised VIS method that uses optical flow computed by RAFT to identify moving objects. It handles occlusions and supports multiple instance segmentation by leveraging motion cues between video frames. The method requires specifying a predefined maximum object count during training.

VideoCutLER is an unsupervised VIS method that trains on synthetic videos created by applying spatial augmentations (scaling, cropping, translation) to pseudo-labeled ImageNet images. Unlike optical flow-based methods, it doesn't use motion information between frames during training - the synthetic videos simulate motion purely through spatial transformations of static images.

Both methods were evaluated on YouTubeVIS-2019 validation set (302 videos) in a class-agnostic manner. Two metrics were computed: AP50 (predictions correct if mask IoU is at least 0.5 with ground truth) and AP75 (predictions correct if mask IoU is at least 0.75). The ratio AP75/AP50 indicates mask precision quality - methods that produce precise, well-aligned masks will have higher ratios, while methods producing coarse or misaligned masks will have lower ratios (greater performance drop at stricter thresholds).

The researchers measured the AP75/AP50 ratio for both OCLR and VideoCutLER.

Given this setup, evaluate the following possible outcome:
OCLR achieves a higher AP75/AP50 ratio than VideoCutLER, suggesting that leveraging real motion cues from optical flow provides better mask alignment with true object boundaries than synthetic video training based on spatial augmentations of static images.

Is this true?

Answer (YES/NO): NO